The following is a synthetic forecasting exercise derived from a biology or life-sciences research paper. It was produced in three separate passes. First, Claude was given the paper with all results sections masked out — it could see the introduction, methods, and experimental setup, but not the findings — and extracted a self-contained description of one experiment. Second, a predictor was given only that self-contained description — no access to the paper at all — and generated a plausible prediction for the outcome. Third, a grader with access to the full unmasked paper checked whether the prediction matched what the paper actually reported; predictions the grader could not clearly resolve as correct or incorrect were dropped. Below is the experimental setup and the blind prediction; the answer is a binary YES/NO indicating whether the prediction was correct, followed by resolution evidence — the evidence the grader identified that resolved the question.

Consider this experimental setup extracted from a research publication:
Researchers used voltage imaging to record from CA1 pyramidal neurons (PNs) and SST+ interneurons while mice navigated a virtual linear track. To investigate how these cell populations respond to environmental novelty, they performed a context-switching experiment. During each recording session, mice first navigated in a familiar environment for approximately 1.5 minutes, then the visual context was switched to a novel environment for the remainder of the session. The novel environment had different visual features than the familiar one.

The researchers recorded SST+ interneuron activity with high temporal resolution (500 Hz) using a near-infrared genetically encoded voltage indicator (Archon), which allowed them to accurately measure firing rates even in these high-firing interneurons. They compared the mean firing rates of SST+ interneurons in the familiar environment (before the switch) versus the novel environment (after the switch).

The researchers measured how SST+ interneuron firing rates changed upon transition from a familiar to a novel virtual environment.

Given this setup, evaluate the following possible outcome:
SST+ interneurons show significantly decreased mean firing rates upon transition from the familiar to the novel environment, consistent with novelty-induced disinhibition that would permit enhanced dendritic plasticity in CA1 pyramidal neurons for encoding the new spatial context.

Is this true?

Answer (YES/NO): NO